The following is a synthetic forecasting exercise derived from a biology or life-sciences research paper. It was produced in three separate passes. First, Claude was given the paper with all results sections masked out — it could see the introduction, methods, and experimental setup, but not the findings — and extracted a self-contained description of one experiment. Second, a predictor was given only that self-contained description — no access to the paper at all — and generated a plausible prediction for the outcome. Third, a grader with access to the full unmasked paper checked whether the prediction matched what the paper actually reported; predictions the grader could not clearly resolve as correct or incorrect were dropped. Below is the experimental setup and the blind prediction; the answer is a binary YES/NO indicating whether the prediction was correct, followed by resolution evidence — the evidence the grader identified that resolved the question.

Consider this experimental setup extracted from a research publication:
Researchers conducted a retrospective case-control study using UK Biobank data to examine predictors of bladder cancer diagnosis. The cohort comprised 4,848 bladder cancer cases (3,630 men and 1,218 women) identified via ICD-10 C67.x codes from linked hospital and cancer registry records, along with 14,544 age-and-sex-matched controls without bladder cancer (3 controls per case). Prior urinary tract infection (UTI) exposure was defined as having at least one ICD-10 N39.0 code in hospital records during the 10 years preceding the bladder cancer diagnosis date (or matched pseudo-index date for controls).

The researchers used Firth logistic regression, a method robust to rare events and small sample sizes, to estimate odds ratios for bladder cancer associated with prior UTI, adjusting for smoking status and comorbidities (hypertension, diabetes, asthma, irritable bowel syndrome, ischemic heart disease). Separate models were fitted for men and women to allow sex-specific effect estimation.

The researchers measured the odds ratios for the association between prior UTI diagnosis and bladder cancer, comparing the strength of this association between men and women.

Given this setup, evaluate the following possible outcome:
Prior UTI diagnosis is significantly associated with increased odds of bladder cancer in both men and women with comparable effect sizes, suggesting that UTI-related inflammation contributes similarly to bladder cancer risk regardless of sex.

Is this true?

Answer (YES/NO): NO